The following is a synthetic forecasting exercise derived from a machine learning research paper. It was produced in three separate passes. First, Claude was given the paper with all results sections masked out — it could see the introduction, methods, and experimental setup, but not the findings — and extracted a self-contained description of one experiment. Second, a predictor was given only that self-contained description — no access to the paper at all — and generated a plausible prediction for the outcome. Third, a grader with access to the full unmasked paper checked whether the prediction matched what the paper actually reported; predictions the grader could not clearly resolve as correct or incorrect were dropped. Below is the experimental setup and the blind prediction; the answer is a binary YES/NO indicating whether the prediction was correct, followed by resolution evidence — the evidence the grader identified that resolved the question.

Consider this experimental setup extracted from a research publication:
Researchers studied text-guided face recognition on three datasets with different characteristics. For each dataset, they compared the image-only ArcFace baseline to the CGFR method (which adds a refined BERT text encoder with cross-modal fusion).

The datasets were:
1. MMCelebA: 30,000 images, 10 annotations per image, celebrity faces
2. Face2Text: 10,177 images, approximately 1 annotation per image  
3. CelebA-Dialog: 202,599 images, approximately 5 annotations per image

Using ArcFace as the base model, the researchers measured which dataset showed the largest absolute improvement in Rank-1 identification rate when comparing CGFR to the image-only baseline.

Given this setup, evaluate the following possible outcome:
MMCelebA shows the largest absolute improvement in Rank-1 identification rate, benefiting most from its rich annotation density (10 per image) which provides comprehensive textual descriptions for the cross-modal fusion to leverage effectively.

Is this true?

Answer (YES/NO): NO